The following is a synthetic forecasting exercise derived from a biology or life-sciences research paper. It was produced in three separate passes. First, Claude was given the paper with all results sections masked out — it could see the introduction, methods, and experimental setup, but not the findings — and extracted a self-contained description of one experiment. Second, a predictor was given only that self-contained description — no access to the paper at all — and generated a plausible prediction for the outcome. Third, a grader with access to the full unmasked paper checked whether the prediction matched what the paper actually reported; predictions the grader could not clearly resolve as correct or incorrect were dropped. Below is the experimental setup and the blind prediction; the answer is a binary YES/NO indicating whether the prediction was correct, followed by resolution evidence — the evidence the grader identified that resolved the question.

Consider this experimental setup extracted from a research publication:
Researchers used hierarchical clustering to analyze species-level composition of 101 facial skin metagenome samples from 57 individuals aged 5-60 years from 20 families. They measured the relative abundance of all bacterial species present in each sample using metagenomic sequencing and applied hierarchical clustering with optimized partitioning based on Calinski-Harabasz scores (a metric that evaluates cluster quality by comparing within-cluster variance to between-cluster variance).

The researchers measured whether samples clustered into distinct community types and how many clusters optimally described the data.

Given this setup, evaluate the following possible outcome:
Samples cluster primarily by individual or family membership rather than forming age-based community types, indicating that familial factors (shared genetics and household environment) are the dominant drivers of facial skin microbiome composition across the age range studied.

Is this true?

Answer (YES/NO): NO